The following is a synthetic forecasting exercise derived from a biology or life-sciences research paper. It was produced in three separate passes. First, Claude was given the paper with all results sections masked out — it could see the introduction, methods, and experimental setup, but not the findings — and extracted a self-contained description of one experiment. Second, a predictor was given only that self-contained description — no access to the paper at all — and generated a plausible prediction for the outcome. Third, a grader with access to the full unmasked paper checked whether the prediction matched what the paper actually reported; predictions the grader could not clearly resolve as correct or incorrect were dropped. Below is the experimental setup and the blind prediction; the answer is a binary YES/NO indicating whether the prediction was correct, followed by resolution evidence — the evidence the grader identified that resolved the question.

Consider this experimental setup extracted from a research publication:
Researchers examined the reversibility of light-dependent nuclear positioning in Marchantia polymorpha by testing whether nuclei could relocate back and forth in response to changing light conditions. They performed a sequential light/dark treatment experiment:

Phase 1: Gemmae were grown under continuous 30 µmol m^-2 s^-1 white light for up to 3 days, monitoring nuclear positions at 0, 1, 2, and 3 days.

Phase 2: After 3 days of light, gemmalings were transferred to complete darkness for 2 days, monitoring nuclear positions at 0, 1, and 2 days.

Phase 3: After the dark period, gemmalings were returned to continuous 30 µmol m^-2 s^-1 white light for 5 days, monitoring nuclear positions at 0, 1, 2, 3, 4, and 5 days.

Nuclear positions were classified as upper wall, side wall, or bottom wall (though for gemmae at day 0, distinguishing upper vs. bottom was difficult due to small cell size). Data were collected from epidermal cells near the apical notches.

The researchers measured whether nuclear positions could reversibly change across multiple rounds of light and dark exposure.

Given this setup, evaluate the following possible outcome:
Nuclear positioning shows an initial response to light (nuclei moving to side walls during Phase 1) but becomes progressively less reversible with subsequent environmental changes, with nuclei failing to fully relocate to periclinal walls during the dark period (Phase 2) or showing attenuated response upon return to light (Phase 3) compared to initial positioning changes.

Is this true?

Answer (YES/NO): NO